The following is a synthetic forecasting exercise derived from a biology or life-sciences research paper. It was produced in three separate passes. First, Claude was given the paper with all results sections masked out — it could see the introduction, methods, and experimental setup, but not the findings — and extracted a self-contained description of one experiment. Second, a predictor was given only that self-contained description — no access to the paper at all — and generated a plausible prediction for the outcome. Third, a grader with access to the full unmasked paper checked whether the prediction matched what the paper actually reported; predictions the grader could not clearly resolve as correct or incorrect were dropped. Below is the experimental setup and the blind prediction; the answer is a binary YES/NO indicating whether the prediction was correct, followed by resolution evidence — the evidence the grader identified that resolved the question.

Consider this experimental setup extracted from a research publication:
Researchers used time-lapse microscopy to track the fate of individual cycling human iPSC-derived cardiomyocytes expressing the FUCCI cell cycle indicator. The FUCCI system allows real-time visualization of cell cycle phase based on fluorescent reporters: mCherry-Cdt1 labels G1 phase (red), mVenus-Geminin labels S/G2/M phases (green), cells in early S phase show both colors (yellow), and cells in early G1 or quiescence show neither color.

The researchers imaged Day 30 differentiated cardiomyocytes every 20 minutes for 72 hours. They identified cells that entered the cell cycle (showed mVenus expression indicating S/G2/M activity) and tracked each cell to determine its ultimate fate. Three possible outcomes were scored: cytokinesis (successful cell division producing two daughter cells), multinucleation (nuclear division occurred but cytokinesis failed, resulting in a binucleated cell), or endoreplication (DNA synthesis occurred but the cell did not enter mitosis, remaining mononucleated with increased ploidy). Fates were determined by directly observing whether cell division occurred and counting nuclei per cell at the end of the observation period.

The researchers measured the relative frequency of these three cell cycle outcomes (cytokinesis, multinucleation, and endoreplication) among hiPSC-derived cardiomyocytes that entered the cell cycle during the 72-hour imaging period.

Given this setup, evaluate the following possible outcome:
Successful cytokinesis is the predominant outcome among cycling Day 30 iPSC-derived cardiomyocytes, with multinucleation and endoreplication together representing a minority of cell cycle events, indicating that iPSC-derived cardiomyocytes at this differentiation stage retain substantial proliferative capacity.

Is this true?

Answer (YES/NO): NO